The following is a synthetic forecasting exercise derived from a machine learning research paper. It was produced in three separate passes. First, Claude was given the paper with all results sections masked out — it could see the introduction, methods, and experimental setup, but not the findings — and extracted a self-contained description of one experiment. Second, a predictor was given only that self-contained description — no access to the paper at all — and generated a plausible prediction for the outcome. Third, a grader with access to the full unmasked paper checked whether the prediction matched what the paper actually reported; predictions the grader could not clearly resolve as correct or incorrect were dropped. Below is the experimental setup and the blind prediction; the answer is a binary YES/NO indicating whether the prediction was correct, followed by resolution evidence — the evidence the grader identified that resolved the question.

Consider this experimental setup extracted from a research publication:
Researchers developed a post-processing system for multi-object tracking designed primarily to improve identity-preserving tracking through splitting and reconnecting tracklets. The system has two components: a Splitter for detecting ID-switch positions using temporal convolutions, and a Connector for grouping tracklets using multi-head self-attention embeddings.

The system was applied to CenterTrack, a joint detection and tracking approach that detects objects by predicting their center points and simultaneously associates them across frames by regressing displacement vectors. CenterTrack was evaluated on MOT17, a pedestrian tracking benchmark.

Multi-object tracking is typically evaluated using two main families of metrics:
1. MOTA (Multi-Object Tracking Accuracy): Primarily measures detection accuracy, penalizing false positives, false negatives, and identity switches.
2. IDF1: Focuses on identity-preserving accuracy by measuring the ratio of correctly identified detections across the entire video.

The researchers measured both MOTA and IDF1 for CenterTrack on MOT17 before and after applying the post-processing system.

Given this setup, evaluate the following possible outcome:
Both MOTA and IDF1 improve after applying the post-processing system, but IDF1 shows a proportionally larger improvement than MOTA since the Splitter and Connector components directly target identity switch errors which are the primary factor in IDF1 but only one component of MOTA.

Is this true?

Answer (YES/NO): NO